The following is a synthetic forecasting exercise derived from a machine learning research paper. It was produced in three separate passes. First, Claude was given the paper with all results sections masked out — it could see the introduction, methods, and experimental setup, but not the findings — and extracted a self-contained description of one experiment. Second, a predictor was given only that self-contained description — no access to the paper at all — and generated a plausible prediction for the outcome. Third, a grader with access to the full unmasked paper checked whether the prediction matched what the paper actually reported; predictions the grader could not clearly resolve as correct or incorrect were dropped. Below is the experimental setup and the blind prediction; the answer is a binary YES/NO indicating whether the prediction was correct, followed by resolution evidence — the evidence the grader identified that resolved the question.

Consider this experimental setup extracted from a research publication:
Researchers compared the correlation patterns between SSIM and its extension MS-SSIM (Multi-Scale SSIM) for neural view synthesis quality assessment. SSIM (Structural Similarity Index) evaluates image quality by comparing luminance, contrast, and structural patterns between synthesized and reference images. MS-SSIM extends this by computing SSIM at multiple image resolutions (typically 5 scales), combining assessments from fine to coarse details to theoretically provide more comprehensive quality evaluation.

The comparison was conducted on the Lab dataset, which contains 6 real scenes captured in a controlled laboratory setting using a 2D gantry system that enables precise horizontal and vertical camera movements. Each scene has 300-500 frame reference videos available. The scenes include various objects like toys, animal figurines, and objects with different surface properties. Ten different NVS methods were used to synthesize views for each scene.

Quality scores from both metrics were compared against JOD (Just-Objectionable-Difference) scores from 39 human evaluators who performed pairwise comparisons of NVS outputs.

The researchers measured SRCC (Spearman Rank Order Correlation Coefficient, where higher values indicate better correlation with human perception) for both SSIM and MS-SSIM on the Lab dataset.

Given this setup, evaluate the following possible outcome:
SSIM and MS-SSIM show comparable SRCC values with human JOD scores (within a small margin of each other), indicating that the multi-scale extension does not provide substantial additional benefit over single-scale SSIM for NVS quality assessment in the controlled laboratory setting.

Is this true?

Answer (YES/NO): YES